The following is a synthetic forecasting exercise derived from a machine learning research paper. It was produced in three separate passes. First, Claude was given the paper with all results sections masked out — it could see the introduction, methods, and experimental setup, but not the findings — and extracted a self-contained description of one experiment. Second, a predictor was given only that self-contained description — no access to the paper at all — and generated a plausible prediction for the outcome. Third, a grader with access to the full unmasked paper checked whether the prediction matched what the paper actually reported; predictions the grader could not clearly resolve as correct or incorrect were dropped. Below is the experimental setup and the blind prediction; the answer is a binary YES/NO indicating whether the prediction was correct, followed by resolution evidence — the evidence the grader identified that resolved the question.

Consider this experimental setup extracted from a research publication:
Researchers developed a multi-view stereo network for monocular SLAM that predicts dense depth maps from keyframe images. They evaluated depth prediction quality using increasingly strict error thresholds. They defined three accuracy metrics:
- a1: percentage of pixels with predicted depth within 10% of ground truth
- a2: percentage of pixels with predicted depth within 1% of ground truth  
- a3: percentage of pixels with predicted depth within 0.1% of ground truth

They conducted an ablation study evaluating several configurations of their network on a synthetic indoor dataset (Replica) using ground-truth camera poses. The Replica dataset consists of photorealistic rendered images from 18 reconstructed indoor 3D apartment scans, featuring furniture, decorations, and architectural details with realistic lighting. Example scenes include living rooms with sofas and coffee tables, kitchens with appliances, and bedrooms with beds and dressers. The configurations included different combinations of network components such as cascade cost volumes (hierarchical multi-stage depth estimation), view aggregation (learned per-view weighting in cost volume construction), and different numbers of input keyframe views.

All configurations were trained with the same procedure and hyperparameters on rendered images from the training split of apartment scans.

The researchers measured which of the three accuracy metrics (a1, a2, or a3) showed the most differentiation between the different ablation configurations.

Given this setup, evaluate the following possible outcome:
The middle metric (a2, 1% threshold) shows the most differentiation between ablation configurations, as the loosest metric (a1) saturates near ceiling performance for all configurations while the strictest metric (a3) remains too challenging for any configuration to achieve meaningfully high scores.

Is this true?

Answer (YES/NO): NO